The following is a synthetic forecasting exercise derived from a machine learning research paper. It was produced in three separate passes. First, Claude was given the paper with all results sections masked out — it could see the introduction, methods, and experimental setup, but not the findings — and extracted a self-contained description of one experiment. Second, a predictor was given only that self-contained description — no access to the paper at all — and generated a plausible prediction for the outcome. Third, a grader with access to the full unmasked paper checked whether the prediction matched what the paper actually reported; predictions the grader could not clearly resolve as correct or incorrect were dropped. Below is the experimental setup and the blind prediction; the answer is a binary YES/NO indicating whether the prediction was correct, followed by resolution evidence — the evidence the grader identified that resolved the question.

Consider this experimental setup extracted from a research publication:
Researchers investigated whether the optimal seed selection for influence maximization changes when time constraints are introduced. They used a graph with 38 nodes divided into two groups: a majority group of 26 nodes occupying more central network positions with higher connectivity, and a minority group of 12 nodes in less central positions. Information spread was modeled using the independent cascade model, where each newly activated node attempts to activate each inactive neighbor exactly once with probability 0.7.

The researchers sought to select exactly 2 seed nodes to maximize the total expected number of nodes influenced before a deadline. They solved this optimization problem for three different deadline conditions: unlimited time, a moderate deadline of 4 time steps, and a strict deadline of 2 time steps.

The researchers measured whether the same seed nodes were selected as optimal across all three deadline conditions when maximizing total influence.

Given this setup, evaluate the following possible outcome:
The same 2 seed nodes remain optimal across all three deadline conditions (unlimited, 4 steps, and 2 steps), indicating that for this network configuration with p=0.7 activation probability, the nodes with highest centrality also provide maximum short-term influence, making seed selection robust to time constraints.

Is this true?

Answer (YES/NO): YES